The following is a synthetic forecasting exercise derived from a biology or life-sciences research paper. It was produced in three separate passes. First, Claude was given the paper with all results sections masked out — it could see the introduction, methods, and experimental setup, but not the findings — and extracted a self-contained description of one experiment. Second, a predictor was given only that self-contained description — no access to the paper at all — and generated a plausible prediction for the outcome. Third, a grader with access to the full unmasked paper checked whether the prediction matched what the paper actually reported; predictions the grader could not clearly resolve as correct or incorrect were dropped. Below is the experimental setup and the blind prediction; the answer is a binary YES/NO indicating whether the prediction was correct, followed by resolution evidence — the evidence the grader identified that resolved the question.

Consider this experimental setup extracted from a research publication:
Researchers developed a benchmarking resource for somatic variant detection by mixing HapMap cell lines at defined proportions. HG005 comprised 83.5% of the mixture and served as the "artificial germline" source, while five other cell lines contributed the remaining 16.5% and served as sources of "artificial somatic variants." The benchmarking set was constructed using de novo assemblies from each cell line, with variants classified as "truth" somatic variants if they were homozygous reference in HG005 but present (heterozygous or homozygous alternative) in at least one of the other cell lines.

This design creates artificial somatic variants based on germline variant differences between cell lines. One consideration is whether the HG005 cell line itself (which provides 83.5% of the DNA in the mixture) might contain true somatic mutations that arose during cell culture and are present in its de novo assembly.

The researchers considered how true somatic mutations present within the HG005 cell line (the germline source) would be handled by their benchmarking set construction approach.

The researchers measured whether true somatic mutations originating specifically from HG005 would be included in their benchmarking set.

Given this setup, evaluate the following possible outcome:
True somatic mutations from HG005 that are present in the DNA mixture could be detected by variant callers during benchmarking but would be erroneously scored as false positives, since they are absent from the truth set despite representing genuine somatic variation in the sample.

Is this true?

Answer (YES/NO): YES